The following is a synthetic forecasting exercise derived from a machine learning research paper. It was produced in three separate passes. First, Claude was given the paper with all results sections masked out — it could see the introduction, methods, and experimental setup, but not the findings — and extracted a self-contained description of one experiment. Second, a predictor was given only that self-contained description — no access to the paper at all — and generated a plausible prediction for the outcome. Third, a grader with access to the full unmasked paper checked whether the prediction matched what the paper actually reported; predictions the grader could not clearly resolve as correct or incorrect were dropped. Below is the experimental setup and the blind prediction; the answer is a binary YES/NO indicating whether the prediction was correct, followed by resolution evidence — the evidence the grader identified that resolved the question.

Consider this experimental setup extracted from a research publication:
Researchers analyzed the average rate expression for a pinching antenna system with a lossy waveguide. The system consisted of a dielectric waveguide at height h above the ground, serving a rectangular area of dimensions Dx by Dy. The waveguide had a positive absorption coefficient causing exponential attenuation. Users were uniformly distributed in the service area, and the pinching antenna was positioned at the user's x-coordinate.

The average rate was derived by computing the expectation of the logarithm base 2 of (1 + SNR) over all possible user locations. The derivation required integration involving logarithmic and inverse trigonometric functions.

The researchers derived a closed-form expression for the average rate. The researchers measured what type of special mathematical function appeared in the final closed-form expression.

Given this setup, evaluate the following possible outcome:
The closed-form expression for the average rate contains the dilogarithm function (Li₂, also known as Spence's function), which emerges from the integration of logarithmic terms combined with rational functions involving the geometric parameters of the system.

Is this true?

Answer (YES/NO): YES